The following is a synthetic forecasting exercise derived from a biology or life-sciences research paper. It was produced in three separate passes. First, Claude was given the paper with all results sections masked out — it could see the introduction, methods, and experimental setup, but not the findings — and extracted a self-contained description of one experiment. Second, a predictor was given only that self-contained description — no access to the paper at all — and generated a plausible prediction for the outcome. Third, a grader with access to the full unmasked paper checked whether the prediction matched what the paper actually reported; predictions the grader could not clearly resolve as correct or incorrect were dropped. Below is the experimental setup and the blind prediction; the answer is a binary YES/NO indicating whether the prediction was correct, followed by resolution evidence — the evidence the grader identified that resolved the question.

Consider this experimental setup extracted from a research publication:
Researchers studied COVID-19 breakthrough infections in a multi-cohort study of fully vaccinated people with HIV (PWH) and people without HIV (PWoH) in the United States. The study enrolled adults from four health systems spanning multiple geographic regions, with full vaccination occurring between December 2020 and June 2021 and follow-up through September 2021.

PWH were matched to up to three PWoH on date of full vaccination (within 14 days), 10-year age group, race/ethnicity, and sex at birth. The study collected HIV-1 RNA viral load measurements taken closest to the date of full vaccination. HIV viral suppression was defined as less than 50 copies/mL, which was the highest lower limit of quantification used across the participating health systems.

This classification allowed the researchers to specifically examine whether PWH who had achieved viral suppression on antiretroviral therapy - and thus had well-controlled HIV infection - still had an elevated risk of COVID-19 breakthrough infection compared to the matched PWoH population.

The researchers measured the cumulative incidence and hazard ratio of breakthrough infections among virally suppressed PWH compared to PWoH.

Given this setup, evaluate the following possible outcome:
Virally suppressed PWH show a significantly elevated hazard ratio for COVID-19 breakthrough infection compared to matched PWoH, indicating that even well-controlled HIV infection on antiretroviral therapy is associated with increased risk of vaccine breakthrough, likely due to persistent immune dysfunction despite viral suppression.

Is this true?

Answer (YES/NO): YES